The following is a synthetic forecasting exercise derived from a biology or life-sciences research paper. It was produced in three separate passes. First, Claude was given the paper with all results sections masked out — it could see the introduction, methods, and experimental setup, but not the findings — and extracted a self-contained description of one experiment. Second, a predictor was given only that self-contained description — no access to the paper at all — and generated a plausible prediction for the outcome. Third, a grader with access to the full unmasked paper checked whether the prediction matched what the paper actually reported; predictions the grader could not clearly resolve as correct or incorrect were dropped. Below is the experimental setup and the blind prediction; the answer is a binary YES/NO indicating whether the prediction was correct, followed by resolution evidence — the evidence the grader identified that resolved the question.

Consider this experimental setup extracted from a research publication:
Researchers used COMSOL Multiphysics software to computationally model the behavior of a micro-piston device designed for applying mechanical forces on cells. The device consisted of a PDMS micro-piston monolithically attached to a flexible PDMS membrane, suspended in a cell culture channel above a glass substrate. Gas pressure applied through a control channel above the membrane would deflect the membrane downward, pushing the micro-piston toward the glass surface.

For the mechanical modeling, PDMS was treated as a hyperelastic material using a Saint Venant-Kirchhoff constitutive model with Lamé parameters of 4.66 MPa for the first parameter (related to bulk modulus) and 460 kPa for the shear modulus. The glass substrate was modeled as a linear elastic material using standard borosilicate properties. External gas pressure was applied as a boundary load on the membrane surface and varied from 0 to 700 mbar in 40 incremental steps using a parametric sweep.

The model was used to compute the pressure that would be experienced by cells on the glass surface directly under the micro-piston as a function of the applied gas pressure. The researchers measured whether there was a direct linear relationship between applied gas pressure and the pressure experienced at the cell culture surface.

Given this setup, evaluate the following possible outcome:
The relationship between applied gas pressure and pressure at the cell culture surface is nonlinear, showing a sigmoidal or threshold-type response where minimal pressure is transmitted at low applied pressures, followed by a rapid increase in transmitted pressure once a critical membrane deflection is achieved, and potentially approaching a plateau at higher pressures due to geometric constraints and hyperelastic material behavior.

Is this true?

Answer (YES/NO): YES